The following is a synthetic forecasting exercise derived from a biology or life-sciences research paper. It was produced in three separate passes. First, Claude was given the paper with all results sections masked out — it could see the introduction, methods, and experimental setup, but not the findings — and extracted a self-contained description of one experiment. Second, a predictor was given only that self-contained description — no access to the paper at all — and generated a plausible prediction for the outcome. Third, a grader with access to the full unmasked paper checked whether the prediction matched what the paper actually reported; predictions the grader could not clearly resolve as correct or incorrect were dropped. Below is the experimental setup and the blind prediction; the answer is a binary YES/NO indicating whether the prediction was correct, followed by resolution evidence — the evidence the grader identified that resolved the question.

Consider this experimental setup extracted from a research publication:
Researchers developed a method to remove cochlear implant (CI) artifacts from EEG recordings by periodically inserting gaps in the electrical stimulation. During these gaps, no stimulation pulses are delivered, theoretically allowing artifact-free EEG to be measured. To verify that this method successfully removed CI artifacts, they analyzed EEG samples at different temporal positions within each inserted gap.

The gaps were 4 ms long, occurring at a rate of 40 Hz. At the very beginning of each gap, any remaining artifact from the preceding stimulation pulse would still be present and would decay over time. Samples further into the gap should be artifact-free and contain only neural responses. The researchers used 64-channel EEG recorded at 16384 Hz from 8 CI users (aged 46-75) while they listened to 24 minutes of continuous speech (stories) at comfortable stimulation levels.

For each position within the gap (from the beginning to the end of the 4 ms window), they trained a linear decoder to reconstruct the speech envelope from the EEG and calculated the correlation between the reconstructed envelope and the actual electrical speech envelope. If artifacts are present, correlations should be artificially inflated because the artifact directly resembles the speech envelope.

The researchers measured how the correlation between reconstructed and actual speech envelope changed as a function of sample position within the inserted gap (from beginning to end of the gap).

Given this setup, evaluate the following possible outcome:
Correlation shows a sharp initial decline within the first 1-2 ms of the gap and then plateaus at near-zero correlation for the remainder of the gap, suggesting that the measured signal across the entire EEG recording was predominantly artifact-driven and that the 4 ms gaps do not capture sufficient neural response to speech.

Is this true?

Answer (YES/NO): NO